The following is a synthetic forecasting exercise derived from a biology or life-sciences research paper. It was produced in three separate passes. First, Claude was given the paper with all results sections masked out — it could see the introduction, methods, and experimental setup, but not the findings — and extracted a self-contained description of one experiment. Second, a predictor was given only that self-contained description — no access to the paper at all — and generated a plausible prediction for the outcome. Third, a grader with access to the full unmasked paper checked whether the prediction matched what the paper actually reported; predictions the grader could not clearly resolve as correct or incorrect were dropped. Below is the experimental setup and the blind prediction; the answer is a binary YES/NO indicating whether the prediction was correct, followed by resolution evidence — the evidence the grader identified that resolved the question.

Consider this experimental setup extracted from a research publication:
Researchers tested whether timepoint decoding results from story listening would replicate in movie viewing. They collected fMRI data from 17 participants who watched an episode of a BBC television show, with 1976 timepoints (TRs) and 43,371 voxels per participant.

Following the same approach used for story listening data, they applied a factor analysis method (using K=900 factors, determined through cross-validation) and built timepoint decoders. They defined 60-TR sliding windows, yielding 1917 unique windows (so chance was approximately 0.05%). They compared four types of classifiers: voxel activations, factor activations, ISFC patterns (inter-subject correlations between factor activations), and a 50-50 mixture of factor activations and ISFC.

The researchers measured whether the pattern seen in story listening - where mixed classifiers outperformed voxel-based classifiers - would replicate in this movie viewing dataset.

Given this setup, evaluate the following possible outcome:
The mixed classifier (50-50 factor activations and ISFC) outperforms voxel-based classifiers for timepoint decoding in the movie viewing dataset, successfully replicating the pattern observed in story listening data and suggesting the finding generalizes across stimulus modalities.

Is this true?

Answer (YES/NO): YES